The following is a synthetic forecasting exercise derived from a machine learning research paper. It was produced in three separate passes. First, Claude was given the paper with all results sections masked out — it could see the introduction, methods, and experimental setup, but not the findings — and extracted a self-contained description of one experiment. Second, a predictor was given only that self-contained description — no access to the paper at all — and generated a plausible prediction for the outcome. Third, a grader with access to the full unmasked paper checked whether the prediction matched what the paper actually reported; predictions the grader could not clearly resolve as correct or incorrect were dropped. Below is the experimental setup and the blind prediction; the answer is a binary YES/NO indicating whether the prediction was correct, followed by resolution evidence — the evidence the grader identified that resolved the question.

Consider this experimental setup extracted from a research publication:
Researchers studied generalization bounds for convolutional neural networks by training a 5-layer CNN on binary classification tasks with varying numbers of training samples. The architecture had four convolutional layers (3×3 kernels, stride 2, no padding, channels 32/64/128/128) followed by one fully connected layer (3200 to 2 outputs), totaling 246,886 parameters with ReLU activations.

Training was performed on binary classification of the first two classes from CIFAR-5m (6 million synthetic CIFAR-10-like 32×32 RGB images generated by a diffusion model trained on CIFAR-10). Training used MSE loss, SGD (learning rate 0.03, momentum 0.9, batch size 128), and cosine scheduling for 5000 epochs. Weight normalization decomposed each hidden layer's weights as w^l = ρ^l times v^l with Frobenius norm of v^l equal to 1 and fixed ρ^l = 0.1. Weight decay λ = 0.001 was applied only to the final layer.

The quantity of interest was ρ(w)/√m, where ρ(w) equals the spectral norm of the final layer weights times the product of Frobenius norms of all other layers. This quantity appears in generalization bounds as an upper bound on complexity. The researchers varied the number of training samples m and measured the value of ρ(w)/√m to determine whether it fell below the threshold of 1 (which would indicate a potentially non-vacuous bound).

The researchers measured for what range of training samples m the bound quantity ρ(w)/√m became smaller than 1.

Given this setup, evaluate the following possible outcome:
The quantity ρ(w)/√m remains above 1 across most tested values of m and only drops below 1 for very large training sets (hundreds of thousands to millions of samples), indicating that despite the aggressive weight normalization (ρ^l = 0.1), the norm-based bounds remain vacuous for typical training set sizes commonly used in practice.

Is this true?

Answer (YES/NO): NO